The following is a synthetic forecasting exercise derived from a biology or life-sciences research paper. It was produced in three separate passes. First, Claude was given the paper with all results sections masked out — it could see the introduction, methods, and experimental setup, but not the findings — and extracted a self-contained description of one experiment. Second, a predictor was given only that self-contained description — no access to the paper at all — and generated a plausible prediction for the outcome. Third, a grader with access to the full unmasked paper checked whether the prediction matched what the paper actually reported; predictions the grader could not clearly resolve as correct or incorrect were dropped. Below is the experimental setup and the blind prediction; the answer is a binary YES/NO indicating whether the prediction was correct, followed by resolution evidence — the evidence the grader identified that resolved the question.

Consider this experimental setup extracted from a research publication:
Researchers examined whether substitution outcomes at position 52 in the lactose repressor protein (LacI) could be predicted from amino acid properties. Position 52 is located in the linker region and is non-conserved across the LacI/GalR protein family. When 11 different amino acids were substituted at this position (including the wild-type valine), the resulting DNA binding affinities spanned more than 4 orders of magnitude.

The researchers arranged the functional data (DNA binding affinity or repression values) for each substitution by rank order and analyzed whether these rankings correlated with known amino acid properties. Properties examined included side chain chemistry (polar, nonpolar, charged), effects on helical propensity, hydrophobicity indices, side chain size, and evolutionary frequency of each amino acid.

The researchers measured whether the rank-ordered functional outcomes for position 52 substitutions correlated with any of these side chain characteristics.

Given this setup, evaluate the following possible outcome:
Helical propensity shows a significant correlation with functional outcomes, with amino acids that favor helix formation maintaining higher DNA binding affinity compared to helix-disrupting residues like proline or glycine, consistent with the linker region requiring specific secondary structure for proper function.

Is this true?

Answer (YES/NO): NO